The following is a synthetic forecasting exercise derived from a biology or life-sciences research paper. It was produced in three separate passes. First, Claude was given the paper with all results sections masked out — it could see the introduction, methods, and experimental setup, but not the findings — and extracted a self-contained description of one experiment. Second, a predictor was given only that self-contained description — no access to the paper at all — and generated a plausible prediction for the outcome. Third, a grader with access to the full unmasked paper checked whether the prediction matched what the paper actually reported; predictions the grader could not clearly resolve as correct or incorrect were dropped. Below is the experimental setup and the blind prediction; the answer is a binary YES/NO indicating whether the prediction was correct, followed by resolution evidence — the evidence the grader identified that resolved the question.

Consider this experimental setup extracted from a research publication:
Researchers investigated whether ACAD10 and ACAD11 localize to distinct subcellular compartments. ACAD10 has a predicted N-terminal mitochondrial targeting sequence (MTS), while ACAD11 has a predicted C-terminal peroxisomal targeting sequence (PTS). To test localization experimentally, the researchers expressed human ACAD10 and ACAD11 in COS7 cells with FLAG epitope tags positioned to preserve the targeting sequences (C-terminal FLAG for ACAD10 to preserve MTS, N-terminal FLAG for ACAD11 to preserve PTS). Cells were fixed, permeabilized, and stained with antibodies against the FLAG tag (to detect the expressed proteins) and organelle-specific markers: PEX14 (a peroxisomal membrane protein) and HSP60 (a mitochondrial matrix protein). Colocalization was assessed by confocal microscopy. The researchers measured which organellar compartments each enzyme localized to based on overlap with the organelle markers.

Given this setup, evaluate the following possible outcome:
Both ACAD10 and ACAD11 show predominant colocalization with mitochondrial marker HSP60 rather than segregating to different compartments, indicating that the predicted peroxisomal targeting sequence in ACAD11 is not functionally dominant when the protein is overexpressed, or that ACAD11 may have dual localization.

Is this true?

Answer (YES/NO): NO